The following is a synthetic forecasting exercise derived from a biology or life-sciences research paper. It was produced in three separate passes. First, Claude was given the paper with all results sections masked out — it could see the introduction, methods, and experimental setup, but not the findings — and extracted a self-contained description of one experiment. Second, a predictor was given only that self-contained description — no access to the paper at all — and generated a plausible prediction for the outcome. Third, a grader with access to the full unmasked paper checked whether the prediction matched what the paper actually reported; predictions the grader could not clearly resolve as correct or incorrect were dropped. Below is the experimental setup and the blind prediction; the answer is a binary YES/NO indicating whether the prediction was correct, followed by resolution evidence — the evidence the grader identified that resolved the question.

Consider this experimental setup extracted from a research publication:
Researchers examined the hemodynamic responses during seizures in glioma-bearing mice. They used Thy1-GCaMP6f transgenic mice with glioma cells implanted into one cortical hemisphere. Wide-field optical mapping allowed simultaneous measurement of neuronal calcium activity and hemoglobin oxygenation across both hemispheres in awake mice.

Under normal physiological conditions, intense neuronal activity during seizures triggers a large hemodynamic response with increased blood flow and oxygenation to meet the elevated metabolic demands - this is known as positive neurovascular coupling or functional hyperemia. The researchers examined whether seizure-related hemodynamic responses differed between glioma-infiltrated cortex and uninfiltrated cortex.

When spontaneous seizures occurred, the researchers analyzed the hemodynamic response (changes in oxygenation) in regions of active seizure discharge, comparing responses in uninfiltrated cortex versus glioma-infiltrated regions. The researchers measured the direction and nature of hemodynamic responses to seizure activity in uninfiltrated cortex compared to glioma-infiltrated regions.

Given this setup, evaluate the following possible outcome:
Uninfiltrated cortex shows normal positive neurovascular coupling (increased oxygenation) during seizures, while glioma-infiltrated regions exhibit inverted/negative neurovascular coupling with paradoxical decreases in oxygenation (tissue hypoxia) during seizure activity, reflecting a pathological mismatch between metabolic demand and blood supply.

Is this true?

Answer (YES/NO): YES